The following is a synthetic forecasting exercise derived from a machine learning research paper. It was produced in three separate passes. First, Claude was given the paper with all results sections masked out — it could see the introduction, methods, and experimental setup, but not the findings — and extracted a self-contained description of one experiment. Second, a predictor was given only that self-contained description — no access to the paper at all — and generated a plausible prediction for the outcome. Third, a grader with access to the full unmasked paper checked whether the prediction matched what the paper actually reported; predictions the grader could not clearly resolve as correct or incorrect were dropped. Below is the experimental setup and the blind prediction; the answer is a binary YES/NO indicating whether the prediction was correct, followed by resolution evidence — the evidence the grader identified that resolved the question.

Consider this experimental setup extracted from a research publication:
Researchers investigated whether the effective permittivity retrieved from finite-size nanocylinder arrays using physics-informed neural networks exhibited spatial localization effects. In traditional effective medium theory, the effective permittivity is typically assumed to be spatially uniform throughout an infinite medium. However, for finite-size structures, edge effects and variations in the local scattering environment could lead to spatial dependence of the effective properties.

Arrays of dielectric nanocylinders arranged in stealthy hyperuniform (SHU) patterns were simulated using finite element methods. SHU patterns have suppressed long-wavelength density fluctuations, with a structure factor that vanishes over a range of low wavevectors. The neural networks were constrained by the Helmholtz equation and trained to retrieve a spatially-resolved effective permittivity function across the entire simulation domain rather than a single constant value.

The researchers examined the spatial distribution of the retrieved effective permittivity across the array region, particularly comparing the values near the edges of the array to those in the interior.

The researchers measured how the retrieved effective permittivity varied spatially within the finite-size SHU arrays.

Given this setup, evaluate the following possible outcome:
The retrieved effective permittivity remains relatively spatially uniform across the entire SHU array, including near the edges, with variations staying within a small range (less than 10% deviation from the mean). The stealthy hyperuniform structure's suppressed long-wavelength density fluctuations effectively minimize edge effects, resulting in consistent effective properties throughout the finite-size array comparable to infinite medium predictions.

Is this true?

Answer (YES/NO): YES